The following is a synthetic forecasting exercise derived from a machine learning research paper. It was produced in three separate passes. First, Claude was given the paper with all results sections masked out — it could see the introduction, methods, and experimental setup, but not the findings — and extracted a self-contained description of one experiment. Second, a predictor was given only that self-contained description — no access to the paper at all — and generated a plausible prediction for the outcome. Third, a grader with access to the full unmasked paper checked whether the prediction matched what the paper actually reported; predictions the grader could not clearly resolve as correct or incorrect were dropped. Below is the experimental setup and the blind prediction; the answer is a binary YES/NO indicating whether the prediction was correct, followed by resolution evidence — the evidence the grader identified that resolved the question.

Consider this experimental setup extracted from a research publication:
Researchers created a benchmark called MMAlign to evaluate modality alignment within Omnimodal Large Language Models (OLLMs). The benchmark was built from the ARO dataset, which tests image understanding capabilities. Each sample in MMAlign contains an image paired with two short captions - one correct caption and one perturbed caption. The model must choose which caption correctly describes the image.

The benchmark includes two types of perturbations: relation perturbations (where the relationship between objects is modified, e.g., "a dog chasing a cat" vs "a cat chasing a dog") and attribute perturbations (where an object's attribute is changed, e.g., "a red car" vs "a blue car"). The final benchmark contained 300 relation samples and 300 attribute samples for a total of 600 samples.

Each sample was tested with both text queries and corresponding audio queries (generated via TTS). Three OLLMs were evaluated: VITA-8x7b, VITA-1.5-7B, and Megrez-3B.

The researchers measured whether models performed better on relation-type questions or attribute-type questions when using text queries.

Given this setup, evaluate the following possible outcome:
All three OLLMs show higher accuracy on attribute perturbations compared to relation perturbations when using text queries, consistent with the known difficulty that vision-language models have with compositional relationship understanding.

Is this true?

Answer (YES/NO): YES